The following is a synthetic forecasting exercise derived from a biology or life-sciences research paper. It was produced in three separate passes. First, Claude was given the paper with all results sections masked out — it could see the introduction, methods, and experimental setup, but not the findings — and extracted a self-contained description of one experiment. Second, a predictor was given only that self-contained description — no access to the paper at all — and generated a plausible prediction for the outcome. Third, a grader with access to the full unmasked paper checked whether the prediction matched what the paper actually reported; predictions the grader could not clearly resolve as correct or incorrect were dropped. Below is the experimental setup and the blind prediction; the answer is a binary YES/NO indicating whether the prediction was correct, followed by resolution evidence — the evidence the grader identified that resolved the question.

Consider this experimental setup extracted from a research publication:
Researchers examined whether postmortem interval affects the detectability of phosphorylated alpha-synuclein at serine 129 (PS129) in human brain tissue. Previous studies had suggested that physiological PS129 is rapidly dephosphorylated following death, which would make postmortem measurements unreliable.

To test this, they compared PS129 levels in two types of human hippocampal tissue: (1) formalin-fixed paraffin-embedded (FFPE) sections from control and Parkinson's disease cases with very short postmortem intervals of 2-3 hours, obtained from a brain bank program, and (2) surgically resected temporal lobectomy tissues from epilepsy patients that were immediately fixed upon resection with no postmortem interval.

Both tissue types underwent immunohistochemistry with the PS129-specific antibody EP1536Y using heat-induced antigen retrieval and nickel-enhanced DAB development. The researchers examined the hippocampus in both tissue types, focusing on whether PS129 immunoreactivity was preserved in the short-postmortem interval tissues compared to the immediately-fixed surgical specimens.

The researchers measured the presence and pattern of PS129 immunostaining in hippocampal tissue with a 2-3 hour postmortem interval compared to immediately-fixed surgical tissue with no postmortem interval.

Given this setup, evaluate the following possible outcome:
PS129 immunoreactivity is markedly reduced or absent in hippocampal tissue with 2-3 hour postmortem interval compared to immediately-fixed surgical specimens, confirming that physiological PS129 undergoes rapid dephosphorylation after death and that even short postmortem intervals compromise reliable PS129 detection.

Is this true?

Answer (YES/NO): YES